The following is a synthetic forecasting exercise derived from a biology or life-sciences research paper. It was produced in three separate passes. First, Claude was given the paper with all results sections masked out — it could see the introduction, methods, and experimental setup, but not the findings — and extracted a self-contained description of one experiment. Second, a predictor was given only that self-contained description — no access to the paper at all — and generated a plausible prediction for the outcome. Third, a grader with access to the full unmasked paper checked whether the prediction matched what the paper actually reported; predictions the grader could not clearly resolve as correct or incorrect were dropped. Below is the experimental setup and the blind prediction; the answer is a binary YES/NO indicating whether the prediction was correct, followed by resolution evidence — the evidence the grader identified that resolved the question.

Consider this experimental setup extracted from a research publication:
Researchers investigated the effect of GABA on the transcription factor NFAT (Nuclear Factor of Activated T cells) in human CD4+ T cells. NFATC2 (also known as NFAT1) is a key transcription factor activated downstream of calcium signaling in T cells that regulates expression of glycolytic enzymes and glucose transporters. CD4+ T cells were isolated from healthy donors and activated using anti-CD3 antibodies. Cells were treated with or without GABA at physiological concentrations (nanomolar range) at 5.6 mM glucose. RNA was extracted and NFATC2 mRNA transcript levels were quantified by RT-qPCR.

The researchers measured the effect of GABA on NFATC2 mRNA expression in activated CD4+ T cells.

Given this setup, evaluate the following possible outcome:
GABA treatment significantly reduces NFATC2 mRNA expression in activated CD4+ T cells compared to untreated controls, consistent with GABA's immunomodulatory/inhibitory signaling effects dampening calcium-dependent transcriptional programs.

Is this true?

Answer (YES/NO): YES